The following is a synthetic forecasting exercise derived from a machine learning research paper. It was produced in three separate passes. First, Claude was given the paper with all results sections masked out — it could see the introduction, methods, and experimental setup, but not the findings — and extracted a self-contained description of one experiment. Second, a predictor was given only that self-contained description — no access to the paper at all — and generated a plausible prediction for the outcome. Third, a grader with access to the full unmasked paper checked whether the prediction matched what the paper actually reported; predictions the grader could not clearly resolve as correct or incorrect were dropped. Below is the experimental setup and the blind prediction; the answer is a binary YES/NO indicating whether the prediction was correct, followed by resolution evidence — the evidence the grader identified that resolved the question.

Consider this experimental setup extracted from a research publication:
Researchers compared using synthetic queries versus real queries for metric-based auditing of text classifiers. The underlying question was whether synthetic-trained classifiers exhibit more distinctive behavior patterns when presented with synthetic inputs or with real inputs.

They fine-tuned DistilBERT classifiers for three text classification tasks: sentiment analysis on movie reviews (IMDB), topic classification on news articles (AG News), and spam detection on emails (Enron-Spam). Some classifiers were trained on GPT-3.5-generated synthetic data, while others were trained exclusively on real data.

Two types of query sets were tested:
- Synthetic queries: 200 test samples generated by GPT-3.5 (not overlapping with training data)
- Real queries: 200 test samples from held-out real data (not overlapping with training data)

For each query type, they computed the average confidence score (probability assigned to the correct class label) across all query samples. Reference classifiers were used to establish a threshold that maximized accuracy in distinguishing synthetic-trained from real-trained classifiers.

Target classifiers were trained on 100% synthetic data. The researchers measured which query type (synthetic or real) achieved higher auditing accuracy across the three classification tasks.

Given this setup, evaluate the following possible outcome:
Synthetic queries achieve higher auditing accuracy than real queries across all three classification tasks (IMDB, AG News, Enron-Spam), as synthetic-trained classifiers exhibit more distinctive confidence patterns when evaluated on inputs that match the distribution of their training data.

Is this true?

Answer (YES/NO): YES